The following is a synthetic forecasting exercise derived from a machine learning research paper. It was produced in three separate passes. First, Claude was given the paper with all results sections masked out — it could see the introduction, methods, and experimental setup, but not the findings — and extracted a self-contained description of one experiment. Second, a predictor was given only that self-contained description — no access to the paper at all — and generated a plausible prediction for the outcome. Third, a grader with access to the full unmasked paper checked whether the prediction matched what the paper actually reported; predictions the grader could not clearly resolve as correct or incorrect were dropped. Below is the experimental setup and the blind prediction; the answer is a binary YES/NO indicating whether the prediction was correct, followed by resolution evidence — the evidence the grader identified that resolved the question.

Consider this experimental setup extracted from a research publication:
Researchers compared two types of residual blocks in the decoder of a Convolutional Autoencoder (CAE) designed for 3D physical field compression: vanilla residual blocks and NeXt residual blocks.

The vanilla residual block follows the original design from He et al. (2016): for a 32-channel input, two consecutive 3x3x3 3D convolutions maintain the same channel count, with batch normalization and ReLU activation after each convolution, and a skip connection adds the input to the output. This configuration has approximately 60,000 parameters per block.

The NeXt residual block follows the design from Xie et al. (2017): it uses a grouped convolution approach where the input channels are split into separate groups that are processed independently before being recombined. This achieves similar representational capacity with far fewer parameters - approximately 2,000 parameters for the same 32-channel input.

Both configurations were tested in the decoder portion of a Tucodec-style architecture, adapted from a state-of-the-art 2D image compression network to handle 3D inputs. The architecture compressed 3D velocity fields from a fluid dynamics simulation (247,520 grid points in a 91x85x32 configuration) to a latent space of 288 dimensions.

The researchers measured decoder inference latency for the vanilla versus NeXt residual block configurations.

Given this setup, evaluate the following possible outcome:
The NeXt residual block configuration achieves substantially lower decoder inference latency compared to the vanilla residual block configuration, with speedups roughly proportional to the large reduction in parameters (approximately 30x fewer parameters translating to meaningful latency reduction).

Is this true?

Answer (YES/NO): NO